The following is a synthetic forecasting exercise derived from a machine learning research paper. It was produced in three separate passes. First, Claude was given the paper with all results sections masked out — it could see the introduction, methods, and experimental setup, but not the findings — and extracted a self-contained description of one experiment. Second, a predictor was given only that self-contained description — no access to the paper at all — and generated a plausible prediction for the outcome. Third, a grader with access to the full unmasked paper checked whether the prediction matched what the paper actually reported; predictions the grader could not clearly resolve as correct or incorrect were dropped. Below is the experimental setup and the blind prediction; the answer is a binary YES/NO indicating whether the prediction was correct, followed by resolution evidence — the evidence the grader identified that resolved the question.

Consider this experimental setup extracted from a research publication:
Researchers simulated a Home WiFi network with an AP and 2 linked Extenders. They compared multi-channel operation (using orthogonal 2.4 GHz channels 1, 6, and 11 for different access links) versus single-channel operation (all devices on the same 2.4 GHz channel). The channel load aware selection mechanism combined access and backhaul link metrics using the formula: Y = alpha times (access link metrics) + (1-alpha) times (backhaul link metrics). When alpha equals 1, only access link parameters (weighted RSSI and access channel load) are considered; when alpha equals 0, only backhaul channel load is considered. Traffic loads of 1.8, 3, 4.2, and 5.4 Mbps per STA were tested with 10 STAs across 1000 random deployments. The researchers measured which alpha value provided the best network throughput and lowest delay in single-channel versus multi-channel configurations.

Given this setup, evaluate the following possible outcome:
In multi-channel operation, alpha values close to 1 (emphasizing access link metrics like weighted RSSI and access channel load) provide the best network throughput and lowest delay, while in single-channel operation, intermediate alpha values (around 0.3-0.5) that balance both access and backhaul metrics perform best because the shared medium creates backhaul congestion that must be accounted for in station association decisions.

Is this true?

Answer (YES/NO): NO